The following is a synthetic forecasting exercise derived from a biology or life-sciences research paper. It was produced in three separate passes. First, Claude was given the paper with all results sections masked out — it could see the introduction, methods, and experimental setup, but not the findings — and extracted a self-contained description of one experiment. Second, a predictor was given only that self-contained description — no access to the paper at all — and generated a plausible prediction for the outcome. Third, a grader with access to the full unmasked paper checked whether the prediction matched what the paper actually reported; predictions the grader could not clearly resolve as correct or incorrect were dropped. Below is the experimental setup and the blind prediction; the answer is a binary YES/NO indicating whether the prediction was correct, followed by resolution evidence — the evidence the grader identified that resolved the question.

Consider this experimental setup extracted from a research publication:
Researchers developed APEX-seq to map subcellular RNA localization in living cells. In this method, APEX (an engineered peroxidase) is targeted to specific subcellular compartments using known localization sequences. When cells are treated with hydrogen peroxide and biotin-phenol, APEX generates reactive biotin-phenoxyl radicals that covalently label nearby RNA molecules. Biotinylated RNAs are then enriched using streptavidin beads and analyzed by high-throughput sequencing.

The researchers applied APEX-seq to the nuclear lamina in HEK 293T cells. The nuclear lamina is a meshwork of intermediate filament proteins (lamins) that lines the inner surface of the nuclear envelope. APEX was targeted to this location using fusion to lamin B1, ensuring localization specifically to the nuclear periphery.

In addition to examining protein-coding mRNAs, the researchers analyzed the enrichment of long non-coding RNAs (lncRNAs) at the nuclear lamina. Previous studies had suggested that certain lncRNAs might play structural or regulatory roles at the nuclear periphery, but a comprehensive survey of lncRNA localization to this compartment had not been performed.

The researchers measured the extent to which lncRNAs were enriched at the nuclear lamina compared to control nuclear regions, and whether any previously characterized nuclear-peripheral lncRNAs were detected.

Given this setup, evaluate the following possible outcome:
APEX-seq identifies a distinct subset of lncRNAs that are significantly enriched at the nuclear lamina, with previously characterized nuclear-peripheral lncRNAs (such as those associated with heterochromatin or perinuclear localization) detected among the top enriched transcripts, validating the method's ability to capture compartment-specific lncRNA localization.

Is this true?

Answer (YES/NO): YES